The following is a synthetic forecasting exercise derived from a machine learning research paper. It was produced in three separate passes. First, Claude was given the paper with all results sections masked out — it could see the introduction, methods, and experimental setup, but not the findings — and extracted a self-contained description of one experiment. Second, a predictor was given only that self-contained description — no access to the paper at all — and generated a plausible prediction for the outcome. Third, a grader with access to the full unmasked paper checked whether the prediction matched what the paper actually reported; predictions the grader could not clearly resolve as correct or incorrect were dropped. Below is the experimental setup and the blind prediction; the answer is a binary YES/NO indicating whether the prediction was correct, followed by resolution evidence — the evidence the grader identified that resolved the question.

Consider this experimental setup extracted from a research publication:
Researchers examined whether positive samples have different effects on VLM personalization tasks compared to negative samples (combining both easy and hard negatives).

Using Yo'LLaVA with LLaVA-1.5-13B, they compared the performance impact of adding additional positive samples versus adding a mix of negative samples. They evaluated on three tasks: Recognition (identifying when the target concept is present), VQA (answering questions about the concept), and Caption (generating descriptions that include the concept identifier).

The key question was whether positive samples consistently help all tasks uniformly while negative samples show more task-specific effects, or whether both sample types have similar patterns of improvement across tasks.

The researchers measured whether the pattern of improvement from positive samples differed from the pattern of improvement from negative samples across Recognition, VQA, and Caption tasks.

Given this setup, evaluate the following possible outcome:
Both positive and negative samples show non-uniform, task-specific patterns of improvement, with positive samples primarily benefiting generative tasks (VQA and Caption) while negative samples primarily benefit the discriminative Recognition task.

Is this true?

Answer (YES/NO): NO